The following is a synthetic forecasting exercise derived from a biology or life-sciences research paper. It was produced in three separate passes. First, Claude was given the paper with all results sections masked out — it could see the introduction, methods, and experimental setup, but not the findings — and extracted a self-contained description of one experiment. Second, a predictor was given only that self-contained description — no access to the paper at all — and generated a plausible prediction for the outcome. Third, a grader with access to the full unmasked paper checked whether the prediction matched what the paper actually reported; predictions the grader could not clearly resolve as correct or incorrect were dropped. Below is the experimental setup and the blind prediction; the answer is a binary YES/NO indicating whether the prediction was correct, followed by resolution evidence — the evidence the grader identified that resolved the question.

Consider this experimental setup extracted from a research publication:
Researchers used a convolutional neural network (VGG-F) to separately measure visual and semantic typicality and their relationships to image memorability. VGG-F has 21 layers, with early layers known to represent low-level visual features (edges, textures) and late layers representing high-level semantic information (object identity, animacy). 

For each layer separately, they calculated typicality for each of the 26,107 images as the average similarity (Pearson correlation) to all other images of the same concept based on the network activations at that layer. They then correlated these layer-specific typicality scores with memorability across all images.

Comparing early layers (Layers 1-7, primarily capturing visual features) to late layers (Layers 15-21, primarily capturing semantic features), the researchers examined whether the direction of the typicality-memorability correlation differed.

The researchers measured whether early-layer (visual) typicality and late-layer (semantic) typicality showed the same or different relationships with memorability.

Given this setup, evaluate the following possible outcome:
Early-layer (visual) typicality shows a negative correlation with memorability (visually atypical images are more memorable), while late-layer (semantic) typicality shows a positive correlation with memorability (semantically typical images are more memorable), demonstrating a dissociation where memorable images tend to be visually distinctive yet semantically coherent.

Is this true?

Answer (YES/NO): NO